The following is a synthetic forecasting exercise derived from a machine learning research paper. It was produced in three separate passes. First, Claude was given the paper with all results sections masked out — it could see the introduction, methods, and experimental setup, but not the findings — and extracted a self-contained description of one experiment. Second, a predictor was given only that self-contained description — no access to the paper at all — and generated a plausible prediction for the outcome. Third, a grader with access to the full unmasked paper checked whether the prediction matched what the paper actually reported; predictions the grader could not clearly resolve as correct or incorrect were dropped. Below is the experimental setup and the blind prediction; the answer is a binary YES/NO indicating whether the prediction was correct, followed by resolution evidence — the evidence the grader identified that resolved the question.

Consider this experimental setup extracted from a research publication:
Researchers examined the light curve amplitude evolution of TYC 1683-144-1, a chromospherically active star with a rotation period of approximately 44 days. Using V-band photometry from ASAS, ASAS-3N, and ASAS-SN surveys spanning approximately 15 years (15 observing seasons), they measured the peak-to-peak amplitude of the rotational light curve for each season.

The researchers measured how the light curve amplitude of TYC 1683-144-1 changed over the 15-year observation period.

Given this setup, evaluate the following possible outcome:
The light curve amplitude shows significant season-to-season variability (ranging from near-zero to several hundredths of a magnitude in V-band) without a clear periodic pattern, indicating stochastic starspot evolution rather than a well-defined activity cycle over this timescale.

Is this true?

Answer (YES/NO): NO